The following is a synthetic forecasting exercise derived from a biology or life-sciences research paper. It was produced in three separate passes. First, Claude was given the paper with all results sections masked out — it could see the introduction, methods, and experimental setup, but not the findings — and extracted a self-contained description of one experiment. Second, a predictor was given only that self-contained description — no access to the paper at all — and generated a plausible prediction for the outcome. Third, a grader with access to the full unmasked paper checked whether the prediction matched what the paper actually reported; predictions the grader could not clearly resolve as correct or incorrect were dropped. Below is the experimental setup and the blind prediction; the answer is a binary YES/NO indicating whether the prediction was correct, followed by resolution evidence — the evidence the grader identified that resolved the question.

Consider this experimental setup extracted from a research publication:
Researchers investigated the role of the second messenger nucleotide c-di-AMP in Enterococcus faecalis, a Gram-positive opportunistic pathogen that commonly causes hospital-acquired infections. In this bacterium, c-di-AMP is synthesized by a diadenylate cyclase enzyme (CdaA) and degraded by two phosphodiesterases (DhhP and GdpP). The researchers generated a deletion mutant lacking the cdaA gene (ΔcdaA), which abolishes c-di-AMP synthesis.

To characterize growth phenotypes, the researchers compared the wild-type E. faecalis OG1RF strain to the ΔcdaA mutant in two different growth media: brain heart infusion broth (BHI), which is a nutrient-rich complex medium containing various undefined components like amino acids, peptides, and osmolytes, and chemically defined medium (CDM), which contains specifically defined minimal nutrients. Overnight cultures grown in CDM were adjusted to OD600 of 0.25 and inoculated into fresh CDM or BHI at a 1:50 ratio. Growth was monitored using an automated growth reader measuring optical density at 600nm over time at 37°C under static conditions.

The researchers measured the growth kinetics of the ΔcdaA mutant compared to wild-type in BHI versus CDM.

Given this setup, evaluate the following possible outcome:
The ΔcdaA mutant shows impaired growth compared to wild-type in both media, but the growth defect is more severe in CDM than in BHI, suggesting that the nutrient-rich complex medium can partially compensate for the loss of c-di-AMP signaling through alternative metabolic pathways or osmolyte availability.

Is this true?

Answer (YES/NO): NO